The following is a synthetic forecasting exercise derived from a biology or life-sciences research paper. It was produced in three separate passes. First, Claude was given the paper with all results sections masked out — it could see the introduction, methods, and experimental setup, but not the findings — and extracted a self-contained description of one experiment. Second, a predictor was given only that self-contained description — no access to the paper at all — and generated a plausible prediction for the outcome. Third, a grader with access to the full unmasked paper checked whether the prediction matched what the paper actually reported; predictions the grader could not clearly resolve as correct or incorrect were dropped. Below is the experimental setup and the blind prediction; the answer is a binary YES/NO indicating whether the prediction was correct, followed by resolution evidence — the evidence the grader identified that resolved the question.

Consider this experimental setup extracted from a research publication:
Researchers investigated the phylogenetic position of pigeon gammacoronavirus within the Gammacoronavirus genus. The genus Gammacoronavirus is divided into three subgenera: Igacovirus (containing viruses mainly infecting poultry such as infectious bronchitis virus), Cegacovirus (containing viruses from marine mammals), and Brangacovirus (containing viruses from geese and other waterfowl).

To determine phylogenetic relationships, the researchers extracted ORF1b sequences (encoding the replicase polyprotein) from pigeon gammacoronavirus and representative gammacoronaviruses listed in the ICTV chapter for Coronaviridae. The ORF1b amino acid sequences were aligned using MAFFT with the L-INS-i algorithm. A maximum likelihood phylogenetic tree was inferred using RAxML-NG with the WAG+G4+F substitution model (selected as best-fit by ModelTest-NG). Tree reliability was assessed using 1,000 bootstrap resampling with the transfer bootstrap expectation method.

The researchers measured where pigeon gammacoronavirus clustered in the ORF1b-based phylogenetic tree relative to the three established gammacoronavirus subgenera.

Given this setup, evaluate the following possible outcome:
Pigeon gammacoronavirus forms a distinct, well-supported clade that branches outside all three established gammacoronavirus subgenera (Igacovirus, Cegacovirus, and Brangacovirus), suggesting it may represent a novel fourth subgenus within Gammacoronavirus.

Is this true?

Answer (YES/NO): NO